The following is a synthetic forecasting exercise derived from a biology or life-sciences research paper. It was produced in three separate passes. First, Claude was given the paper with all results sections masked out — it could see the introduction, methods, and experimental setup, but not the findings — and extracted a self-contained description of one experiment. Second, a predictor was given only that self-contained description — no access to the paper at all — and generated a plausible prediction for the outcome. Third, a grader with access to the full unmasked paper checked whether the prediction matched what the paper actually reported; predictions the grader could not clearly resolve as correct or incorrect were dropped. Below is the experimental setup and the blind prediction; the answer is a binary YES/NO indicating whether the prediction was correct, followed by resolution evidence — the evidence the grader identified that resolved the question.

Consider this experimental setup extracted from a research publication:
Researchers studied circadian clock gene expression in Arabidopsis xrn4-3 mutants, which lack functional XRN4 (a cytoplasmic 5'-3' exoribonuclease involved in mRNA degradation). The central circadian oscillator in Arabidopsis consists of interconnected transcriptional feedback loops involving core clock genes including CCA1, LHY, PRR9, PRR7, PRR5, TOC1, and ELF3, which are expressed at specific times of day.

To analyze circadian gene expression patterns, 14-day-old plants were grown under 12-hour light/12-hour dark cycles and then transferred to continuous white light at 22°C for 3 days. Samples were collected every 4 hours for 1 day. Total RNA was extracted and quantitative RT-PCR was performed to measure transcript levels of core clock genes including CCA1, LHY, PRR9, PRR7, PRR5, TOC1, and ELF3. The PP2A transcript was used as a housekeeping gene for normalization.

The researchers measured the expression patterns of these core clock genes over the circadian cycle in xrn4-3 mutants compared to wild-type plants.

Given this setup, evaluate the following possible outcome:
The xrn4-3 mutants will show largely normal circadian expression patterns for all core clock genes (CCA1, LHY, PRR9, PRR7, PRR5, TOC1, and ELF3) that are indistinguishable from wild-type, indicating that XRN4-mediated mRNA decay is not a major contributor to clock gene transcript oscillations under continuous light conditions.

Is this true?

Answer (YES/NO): NO